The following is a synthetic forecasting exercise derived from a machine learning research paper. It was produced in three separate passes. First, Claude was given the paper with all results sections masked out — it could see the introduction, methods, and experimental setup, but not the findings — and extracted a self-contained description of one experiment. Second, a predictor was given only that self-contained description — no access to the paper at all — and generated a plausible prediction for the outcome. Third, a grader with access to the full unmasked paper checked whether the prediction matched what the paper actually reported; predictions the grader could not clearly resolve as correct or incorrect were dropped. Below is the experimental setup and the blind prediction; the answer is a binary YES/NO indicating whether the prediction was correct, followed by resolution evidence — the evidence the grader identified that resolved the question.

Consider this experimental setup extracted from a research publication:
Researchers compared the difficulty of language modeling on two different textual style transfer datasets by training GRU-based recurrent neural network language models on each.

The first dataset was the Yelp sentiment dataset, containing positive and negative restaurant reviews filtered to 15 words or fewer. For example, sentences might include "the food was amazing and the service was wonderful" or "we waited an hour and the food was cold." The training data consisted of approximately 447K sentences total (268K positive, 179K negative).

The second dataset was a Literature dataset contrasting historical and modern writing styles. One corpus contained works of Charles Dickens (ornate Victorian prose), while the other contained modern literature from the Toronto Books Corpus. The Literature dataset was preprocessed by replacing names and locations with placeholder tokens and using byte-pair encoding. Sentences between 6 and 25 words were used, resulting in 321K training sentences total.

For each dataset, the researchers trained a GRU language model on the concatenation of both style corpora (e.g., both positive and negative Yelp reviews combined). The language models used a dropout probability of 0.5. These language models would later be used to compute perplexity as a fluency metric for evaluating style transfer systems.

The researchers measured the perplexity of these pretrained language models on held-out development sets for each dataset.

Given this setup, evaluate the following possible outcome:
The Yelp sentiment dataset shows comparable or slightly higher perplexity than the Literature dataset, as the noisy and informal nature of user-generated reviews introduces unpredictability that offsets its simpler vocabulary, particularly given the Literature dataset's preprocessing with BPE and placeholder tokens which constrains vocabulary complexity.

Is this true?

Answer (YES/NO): NO